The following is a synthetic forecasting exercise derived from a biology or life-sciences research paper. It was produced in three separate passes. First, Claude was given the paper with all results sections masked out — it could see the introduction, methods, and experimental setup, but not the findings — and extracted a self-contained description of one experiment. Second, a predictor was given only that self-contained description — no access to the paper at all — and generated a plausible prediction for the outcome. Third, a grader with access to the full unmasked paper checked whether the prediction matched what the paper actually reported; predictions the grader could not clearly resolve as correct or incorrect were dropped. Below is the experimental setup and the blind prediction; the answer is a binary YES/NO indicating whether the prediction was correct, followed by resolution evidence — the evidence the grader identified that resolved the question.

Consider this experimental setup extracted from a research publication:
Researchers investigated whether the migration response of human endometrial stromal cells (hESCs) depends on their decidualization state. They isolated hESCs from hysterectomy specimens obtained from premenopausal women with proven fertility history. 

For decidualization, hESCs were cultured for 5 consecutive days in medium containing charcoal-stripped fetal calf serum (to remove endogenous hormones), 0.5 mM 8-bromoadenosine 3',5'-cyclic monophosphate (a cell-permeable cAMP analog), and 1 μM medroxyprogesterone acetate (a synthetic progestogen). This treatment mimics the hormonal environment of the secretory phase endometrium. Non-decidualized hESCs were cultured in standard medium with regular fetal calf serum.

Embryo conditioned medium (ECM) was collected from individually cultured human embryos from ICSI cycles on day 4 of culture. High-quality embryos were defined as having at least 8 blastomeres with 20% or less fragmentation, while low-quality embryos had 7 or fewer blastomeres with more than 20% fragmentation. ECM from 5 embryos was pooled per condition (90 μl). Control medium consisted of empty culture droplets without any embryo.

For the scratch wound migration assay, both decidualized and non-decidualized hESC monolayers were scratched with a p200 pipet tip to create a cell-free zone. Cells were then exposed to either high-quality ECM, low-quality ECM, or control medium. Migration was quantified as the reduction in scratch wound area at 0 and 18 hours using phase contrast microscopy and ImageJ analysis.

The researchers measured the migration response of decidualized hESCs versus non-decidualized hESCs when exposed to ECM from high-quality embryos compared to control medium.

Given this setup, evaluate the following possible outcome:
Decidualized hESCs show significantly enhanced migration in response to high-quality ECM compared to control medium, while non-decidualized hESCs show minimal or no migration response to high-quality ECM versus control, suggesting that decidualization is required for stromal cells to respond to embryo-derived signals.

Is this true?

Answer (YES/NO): NO